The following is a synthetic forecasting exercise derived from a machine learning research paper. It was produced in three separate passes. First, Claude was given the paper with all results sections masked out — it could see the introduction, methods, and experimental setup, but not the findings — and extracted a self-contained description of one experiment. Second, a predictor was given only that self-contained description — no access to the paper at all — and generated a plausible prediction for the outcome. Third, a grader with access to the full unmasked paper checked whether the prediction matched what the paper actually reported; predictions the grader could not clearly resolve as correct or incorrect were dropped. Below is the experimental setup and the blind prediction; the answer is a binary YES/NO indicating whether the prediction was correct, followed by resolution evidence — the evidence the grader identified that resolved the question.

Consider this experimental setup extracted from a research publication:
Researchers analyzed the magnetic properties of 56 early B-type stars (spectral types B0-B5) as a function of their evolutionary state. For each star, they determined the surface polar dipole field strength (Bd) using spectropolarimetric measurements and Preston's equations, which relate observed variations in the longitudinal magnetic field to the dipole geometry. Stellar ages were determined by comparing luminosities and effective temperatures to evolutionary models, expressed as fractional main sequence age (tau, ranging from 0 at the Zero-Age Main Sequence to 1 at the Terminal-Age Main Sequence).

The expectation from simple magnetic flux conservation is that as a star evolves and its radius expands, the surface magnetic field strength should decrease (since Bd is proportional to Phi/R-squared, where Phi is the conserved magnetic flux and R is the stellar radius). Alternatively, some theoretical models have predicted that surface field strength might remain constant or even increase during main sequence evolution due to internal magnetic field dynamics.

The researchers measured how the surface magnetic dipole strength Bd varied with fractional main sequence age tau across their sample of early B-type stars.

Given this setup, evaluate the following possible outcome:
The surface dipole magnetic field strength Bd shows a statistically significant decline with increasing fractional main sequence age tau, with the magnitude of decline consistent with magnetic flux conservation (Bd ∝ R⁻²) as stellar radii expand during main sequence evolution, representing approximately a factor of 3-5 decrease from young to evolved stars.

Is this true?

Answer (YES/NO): NO